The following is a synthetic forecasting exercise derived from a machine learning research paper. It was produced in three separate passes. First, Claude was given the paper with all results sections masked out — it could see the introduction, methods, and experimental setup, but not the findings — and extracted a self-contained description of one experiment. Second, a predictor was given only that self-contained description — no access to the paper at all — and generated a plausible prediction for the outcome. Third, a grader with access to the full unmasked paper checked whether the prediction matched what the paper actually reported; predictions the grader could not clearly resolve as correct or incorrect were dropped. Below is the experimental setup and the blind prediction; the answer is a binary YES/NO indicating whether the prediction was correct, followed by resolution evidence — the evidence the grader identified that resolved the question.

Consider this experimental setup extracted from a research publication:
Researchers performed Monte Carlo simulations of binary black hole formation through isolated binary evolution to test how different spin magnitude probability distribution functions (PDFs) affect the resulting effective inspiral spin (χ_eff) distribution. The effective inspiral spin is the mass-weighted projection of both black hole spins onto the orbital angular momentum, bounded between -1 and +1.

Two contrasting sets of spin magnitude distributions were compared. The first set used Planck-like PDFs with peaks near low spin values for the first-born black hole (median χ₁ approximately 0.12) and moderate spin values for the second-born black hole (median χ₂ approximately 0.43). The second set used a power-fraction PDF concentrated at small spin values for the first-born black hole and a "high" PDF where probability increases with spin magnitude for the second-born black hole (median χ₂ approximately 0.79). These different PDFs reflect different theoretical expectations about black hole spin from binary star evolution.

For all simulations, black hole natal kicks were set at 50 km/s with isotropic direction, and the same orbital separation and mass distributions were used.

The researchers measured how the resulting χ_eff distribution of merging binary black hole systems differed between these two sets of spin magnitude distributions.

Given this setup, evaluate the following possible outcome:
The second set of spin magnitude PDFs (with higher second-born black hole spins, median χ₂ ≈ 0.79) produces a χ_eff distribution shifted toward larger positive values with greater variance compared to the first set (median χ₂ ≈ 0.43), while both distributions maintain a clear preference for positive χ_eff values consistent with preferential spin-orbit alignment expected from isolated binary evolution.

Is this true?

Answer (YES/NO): NO